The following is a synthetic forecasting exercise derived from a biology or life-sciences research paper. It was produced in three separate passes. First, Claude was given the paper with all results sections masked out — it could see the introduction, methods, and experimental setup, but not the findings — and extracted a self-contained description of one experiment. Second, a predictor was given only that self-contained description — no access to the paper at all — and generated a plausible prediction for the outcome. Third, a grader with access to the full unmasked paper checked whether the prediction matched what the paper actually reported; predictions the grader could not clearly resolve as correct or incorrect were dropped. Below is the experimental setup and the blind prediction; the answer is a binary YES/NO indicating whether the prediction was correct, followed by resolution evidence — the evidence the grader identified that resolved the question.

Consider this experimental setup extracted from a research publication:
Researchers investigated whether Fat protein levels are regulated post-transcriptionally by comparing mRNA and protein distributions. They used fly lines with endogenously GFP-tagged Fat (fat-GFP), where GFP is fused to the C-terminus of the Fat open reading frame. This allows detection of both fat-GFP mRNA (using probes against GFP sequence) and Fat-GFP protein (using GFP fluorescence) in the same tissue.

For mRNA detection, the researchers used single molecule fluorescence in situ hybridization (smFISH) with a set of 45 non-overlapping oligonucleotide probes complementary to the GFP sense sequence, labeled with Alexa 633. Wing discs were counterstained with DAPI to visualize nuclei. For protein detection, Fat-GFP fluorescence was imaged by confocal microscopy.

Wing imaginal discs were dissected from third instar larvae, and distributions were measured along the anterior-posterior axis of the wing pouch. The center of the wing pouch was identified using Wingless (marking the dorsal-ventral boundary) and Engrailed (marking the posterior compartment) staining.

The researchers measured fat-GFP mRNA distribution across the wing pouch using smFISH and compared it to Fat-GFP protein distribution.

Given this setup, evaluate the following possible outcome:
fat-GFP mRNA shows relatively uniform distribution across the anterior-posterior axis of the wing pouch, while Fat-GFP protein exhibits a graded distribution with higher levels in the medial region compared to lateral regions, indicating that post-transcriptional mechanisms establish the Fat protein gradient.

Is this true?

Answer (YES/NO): YES